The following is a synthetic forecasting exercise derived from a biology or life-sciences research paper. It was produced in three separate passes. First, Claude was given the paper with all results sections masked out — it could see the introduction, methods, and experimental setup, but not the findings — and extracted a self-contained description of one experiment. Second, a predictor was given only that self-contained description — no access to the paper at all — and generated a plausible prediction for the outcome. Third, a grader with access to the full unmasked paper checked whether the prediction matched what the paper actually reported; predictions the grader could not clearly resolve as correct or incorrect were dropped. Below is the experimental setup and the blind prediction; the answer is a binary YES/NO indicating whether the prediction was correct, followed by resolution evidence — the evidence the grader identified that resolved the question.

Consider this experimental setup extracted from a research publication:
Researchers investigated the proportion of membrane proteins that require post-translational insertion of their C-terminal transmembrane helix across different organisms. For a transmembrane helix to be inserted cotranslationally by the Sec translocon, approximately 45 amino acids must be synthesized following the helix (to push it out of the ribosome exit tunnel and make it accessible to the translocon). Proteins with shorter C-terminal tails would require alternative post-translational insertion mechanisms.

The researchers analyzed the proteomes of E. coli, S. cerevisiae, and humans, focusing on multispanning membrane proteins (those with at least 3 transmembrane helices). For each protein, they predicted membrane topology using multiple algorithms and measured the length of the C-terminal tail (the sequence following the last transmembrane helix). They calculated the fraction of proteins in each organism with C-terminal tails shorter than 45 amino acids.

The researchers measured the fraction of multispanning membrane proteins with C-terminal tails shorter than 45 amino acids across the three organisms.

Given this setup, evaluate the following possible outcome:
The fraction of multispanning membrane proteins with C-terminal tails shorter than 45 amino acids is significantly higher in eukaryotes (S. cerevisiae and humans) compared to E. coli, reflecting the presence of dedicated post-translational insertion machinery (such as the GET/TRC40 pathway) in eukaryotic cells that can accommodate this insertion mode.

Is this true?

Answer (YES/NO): NO